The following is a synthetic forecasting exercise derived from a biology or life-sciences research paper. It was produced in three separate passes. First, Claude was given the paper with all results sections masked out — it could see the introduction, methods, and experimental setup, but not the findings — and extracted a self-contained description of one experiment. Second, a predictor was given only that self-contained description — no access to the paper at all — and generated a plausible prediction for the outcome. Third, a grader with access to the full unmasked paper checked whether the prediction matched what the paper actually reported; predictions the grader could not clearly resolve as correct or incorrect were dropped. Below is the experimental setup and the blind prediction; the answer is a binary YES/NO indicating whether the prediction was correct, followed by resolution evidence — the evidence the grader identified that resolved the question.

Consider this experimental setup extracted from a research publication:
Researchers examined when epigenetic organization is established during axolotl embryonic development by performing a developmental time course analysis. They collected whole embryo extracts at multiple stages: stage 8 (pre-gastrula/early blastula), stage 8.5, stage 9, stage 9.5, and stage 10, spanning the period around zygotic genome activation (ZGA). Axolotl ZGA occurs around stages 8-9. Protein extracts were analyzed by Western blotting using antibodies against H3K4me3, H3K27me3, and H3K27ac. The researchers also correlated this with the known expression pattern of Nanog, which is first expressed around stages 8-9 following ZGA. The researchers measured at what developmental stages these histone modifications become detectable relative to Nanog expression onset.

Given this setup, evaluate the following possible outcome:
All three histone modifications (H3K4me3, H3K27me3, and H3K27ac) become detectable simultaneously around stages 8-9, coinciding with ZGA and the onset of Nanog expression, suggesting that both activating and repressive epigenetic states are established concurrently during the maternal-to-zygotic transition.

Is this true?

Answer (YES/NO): NO